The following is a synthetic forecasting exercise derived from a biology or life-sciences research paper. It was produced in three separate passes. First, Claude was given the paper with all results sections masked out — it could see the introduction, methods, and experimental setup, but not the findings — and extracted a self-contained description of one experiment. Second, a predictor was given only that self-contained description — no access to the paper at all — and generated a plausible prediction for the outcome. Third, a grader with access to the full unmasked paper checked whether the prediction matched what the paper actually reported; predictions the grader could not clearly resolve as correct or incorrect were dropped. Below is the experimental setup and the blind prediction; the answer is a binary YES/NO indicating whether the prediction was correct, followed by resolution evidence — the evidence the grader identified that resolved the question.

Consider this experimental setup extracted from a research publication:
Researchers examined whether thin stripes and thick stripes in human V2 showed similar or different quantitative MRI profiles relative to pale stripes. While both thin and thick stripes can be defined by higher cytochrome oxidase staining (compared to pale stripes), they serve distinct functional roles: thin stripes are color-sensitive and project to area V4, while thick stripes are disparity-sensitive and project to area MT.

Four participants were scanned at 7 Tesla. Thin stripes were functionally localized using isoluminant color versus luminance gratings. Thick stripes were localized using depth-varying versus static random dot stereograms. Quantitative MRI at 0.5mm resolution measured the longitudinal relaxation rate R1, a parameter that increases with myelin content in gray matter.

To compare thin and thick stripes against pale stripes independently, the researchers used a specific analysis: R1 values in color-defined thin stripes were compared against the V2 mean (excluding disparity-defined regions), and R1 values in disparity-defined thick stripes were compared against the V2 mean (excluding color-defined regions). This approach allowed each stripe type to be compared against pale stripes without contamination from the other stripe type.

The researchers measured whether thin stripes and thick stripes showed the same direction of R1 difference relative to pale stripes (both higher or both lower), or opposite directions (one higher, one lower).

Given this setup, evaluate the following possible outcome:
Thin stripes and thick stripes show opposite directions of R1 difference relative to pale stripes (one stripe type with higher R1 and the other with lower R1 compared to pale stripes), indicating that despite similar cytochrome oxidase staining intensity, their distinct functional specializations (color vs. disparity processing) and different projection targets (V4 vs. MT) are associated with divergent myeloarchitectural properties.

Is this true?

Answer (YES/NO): NO